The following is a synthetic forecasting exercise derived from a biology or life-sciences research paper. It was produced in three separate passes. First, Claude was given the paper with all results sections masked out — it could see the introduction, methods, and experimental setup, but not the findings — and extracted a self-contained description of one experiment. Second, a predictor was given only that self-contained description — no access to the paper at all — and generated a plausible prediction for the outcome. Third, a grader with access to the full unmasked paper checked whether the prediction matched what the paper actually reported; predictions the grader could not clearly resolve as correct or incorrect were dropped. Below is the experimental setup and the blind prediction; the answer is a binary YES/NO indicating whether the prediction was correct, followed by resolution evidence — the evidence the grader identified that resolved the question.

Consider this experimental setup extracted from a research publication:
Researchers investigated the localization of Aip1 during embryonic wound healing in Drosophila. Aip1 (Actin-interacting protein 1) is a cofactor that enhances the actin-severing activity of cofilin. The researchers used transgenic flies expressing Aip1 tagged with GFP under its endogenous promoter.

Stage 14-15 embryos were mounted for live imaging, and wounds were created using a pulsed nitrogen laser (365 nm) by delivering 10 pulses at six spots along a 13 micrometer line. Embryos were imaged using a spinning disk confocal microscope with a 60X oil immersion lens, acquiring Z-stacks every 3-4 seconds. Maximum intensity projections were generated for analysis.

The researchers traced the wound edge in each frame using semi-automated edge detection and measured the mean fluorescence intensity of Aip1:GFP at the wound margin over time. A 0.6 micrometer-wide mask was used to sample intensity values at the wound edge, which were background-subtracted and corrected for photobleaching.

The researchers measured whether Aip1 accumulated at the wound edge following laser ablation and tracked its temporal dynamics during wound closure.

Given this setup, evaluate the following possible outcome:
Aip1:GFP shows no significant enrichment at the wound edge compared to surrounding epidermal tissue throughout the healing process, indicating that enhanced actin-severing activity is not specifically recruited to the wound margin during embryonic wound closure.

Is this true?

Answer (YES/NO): NO